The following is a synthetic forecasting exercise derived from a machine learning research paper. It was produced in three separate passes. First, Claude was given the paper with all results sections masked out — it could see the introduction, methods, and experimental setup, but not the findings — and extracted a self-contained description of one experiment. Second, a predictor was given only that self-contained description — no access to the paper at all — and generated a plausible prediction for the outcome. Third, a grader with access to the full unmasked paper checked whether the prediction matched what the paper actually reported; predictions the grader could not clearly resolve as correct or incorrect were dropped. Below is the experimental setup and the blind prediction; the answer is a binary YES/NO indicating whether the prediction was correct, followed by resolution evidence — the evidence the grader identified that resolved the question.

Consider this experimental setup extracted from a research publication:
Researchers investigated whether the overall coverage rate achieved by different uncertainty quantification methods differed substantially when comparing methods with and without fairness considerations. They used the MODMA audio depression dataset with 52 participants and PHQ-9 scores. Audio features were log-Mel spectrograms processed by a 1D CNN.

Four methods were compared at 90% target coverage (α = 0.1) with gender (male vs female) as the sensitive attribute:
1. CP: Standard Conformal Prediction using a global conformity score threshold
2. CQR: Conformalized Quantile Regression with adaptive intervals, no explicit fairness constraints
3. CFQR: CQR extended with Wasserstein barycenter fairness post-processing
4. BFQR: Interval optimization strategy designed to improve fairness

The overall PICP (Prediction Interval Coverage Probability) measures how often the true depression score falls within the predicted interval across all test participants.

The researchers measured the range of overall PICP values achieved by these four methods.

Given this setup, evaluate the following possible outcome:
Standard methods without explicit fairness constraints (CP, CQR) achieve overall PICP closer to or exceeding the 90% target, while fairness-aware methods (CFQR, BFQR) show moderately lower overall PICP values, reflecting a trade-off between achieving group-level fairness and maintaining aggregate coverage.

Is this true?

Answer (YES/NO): NO